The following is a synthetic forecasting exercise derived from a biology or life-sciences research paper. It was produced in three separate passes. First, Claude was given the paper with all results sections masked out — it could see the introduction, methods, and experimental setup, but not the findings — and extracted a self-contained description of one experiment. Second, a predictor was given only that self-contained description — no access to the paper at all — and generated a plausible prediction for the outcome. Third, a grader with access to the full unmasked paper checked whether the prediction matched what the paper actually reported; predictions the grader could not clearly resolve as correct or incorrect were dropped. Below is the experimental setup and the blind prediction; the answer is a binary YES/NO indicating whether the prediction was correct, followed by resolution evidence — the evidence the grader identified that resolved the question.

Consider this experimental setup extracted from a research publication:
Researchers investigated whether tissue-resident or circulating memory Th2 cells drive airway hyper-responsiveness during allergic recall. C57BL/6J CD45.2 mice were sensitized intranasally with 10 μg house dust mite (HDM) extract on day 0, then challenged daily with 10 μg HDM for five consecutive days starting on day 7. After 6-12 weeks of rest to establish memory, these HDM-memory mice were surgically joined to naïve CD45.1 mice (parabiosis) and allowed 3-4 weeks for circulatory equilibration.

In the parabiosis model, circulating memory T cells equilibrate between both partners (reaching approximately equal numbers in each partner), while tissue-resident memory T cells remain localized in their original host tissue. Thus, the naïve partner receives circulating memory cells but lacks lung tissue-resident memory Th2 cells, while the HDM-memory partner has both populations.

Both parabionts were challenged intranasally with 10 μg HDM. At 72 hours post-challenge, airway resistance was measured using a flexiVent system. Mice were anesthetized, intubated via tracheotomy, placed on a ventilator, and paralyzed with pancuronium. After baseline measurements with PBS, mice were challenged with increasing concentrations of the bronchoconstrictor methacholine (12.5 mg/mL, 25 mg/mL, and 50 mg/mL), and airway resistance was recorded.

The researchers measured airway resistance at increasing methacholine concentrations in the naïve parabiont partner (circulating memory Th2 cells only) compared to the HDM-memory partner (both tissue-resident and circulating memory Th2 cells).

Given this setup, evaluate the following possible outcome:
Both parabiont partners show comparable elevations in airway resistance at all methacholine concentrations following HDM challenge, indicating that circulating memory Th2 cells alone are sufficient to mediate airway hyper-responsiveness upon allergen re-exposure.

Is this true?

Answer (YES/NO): NO